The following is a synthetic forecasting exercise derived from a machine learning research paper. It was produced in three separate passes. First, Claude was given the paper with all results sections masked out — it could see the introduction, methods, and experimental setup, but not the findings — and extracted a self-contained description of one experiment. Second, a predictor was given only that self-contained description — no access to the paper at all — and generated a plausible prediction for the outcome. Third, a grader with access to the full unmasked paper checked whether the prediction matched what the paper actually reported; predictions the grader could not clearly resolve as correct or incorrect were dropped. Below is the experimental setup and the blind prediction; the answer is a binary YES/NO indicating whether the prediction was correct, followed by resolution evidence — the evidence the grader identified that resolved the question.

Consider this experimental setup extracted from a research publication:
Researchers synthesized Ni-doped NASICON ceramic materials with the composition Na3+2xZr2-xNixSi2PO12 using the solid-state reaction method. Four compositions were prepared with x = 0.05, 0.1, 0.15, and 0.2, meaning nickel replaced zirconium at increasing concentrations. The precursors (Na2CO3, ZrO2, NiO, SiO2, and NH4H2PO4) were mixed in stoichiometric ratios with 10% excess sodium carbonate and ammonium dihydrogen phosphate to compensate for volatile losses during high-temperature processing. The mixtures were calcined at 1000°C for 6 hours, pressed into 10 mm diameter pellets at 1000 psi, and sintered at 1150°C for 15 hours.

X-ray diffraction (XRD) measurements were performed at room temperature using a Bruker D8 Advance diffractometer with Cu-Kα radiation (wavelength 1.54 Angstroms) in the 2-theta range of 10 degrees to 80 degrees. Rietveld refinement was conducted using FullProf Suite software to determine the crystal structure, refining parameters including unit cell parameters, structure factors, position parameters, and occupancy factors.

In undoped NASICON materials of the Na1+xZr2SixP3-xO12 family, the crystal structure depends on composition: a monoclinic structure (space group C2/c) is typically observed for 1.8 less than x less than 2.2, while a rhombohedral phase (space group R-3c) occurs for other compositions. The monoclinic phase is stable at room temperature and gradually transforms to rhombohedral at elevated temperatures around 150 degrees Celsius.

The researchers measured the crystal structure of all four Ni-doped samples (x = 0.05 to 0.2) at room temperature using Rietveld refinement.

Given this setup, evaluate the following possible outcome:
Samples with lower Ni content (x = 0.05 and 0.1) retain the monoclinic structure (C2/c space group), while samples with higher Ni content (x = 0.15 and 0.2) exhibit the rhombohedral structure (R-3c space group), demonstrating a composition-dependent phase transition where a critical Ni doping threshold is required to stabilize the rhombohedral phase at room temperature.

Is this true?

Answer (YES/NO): NO